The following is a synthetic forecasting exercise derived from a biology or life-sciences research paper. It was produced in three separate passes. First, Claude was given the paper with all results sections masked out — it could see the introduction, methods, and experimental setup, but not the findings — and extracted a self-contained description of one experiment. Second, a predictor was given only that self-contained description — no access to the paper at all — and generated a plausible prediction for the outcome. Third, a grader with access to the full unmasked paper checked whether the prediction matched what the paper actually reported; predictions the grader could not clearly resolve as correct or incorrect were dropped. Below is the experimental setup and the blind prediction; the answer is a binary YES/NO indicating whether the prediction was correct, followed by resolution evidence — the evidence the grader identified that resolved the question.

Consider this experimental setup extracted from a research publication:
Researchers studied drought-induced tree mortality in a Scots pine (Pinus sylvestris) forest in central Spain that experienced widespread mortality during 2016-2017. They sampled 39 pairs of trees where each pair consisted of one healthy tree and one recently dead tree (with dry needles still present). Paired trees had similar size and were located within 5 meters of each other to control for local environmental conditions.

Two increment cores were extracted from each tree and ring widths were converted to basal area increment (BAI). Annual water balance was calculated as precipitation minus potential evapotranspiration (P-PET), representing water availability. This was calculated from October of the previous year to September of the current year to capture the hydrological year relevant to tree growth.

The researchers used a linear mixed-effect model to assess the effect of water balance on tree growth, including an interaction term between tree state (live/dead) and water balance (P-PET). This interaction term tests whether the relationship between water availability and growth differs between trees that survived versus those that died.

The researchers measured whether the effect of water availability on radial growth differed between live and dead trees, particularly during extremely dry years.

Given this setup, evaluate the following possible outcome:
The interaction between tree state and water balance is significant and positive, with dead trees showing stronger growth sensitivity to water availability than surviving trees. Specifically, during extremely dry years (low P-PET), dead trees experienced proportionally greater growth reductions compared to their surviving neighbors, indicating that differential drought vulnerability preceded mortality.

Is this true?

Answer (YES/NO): NO